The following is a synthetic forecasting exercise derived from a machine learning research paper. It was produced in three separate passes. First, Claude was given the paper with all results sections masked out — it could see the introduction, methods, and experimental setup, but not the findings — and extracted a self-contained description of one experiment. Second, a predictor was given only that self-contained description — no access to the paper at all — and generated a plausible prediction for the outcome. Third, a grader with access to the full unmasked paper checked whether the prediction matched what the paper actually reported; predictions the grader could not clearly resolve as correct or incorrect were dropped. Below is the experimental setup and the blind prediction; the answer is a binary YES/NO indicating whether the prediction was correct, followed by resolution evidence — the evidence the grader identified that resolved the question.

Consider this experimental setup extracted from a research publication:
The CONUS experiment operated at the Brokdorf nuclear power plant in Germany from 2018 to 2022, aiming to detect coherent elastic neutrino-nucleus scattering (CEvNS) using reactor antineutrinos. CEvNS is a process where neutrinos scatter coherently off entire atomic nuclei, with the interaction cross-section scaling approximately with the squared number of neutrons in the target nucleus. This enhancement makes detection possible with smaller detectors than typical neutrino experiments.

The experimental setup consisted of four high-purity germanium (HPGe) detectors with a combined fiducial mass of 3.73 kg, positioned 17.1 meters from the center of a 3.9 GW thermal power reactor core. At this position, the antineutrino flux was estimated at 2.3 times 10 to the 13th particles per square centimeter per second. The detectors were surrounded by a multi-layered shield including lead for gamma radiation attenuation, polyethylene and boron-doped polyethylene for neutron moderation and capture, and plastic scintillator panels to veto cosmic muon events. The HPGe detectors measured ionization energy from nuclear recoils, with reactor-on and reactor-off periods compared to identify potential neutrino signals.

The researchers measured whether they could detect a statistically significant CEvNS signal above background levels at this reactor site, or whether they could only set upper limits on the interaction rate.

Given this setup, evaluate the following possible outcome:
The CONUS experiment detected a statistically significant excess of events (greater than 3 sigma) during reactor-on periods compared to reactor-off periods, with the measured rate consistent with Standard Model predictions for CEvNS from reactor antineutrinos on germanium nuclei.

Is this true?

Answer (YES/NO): NO